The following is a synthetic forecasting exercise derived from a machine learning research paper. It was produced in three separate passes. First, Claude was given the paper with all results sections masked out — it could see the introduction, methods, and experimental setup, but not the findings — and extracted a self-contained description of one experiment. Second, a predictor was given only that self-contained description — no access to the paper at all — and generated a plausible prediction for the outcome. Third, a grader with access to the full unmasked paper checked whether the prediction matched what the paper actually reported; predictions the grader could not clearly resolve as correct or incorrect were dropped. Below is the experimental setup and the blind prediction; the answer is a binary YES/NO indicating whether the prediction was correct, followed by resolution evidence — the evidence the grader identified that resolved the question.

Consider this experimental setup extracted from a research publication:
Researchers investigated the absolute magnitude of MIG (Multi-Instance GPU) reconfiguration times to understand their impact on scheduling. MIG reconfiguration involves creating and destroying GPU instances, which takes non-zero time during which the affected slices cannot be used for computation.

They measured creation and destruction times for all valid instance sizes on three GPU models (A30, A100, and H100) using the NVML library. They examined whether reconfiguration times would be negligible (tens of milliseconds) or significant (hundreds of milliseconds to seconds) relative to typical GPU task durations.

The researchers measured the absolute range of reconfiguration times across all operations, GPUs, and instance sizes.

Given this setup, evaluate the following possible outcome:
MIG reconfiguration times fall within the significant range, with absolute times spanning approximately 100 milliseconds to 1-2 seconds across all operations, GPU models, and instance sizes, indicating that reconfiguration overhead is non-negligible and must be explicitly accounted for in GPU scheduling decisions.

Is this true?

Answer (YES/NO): NO